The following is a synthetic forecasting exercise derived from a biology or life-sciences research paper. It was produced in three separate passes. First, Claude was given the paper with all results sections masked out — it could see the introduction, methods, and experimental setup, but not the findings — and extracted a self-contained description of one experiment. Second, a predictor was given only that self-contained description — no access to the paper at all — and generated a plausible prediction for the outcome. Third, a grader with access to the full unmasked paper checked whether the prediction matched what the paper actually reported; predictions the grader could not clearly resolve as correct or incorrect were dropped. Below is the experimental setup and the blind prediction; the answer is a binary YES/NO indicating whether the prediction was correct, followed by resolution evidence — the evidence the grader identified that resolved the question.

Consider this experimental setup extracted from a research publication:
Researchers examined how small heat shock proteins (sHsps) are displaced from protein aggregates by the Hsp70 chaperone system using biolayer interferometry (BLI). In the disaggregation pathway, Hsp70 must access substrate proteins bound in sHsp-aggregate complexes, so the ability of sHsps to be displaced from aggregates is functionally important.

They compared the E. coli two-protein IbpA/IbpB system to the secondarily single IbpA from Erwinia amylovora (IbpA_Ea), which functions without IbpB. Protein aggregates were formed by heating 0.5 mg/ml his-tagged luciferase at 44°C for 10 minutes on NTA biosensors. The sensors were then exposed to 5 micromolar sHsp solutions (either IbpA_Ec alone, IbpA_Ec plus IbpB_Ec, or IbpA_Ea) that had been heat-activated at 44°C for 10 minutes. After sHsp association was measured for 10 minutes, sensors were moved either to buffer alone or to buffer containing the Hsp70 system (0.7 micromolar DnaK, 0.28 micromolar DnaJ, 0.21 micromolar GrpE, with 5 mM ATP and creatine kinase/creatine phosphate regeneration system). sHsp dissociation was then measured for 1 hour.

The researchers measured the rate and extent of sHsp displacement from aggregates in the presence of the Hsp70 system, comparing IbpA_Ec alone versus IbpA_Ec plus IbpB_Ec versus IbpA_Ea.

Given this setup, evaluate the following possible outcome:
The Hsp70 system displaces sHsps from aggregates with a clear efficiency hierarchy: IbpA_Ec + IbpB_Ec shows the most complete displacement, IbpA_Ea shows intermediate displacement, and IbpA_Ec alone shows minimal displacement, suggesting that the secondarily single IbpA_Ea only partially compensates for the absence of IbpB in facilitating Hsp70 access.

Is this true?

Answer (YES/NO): NO